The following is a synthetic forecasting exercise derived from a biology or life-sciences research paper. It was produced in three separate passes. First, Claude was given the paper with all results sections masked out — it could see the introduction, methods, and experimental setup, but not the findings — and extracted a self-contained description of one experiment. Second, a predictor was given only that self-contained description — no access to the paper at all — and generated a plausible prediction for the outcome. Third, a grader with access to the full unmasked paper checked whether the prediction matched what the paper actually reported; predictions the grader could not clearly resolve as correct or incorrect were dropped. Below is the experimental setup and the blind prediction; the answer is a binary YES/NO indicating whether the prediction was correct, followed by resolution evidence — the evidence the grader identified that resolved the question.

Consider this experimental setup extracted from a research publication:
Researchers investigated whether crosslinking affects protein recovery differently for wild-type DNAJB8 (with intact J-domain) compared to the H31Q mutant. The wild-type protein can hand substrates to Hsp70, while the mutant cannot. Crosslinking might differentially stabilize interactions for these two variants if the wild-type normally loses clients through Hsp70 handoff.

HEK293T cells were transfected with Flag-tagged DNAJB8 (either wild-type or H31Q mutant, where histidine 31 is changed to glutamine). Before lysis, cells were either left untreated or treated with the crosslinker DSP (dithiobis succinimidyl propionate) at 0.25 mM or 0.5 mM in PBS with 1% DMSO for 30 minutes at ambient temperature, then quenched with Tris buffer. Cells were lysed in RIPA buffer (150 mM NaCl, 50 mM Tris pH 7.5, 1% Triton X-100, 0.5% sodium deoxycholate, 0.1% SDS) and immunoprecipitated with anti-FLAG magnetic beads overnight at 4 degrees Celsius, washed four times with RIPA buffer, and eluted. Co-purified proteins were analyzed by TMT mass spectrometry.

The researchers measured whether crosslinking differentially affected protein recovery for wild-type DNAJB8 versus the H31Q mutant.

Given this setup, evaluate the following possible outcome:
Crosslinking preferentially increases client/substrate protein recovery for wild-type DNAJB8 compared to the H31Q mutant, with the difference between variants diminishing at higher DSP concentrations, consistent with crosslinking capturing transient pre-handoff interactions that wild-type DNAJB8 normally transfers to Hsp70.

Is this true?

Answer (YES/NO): NO